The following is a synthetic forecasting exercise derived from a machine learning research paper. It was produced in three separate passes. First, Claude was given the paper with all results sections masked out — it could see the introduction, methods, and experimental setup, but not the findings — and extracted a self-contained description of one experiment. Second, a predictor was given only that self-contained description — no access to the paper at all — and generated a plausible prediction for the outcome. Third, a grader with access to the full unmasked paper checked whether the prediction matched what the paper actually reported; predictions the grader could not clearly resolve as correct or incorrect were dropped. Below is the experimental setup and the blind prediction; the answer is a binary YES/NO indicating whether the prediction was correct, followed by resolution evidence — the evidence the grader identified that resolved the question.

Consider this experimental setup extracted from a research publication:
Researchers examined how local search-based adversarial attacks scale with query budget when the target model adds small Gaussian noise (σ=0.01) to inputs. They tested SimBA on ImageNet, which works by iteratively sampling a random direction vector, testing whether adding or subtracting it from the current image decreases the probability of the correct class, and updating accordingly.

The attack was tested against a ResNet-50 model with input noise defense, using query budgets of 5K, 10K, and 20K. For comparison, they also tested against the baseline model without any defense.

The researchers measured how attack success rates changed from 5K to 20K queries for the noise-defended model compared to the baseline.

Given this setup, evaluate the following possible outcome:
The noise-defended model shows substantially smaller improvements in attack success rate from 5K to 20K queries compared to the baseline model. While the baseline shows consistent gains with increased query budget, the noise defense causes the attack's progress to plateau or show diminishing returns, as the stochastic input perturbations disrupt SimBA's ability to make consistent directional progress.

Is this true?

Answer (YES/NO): NO